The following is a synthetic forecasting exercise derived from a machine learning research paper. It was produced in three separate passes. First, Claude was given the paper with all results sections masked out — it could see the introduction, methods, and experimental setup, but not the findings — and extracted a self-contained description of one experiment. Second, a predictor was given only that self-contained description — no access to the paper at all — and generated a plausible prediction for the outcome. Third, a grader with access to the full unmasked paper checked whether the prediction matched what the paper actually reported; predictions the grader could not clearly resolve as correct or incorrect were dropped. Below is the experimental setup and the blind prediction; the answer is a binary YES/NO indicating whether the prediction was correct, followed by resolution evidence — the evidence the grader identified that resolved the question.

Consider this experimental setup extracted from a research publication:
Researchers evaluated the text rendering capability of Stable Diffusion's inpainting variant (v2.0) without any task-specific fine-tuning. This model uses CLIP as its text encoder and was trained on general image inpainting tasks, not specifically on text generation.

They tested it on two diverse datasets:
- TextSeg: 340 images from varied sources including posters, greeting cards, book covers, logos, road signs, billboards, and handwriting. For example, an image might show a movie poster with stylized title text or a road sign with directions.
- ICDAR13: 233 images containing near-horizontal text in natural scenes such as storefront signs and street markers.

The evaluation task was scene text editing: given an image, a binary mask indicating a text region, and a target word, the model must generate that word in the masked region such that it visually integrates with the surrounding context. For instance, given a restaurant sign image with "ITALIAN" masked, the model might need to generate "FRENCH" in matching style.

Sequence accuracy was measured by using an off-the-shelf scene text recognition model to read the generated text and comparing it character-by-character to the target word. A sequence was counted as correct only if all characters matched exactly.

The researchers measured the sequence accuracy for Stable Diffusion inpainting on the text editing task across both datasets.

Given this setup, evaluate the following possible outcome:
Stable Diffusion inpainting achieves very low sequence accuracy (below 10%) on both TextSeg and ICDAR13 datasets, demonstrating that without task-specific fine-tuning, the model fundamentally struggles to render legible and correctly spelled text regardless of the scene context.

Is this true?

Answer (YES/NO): YES